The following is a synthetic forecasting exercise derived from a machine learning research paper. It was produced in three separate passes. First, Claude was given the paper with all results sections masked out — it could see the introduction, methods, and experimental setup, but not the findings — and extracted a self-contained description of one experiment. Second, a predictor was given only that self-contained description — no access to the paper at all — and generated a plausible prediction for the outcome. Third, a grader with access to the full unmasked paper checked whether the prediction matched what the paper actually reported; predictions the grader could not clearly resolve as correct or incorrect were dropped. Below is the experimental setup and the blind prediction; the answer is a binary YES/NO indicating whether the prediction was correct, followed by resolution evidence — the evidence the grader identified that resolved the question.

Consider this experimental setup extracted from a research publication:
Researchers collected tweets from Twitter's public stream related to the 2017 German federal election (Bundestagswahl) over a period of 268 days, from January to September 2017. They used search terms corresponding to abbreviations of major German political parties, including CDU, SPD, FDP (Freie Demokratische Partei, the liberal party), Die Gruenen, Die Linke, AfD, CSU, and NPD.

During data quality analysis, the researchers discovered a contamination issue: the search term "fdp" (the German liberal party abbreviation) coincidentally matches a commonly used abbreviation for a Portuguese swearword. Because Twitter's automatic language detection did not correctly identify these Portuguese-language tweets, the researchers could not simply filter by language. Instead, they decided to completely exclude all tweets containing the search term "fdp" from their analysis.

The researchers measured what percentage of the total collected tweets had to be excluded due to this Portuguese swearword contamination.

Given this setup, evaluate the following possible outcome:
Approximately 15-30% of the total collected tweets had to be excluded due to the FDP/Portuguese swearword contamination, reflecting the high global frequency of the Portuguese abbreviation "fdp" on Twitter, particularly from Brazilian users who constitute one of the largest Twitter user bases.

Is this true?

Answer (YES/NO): NO